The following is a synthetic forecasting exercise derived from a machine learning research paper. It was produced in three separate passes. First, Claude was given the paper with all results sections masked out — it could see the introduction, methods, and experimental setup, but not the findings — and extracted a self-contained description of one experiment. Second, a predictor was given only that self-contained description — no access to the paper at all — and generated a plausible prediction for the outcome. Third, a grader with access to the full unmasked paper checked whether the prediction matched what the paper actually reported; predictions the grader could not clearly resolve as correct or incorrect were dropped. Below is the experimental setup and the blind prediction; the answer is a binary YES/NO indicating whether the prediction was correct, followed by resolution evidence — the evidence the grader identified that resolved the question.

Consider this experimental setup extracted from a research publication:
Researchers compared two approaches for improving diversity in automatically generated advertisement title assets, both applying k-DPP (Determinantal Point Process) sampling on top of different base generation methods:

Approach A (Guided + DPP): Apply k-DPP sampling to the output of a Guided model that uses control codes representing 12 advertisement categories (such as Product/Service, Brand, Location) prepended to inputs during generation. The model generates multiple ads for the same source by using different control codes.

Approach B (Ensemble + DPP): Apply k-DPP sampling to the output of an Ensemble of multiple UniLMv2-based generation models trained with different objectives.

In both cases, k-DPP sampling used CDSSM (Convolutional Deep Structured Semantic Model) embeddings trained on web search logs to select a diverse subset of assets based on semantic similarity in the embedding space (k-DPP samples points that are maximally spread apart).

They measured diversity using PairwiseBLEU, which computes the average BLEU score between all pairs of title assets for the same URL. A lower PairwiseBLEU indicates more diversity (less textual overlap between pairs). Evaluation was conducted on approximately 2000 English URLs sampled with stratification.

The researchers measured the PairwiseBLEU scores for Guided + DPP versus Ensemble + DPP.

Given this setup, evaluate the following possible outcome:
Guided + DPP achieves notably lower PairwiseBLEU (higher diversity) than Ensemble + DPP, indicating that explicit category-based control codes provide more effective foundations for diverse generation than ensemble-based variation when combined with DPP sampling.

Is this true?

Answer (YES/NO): NO